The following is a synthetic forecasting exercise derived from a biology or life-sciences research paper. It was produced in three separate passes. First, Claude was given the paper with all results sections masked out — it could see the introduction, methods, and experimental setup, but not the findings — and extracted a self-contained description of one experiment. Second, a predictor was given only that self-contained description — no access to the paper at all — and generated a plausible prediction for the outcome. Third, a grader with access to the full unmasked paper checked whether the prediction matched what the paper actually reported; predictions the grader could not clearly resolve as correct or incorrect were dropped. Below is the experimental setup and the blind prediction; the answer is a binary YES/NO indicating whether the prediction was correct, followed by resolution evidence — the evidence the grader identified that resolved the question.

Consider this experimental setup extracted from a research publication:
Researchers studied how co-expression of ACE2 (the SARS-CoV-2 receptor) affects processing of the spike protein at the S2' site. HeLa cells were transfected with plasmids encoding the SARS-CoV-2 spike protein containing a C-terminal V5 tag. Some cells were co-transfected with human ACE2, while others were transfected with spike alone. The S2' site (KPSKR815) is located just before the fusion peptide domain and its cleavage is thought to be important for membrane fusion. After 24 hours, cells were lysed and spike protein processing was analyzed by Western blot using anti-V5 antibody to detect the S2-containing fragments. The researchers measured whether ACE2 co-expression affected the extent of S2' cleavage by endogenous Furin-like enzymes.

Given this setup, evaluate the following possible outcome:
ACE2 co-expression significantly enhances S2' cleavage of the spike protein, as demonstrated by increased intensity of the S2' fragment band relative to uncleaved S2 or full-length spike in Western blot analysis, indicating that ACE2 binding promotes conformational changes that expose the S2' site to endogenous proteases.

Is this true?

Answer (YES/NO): YES